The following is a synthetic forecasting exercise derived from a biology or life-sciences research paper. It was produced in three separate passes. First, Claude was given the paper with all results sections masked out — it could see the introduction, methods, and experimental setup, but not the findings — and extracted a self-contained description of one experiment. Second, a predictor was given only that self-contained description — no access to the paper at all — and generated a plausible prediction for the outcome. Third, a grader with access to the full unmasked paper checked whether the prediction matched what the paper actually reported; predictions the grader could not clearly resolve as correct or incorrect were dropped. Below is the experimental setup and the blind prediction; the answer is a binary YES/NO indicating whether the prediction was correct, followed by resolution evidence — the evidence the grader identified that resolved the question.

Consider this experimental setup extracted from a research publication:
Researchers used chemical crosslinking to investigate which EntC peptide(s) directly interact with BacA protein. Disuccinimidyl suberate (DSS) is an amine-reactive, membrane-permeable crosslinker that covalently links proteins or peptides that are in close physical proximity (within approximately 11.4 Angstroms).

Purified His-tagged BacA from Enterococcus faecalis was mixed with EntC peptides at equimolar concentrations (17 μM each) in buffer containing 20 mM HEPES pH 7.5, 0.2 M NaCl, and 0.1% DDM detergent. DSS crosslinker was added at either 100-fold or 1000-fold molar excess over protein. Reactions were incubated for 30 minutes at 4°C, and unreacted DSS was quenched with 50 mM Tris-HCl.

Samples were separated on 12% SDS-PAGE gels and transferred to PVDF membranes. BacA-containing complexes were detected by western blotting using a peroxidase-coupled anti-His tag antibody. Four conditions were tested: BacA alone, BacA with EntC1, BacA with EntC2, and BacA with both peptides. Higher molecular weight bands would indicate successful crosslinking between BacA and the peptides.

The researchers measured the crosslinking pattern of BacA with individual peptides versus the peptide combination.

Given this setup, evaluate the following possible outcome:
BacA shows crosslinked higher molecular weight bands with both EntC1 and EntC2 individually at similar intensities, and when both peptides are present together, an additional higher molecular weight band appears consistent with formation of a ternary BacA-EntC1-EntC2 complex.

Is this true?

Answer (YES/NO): NO